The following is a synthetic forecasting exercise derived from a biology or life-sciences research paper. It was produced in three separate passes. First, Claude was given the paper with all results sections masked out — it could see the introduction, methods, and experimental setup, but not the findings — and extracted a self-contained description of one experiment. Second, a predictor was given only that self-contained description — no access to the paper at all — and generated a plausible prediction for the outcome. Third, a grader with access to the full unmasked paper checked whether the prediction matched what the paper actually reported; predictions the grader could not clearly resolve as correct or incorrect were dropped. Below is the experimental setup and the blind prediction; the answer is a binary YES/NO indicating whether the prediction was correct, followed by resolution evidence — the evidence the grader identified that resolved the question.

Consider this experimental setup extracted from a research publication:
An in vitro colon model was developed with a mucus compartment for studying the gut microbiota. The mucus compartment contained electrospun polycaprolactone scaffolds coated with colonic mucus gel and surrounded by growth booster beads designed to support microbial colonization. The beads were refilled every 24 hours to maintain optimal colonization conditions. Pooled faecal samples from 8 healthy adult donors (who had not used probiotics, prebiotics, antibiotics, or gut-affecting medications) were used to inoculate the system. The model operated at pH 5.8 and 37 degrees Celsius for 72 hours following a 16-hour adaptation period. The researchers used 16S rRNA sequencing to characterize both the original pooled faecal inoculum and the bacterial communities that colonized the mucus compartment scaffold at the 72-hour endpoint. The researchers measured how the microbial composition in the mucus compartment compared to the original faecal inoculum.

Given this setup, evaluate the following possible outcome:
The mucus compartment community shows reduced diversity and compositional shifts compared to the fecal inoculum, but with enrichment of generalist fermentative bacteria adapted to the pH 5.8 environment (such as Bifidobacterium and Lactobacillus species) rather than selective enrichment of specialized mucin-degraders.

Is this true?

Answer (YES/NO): NO